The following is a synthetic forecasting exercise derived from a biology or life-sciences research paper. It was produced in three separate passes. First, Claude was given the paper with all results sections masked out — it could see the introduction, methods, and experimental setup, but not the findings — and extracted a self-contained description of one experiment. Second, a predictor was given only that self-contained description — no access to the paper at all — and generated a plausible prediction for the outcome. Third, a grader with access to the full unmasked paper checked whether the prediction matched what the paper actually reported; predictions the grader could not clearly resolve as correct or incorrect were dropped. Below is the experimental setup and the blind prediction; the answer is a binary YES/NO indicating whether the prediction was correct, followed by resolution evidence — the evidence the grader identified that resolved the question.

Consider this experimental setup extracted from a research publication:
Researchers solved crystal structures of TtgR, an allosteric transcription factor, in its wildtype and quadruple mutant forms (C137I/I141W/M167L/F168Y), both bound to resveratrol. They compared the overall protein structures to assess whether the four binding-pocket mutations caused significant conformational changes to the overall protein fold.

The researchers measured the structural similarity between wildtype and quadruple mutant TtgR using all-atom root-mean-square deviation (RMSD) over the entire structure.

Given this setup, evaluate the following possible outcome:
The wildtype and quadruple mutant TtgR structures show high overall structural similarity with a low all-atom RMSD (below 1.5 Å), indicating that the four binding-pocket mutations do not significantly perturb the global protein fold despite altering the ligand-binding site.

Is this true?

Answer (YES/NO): YES